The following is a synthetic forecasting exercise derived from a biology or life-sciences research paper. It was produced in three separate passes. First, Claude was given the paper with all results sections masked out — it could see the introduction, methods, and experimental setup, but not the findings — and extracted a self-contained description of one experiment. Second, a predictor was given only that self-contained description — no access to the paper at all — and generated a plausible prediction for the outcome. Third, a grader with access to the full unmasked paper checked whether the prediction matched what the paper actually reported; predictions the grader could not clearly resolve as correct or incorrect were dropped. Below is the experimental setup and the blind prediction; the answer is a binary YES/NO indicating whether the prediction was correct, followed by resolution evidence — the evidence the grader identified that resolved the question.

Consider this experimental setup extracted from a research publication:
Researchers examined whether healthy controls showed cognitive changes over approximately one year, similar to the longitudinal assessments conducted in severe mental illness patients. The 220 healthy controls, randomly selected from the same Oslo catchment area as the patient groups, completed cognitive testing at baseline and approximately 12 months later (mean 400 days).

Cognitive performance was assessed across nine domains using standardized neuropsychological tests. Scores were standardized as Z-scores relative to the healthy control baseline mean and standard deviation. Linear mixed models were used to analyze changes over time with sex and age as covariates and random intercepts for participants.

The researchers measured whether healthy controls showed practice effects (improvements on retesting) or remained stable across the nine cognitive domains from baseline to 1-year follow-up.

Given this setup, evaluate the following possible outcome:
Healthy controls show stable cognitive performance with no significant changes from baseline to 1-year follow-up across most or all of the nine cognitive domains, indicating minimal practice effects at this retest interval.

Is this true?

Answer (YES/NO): NO